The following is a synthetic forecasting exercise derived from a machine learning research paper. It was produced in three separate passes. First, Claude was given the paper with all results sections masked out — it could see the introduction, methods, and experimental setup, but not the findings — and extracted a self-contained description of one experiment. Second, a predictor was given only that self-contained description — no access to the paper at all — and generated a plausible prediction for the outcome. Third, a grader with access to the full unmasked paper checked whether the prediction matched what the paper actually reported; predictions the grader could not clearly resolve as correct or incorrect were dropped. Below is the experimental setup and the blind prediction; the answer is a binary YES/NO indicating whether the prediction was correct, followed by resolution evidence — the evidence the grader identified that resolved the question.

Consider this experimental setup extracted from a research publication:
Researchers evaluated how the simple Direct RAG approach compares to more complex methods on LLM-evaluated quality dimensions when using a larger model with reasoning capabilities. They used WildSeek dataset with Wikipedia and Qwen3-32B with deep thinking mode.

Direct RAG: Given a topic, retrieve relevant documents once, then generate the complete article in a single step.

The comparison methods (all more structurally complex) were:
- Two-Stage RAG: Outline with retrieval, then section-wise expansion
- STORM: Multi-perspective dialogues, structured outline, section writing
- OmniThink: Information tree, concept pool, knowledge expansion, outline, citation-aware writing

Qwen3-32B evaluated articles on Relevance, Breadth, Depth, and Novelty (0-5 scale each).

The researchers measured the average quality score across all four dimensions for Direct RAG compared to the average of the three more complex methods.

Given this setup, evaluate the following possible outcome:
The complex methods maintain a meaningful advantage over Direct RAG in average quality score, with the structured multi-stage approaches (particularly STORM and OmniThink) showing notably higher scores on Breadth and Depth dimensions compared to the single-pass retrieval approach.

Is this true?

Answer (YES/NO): NO